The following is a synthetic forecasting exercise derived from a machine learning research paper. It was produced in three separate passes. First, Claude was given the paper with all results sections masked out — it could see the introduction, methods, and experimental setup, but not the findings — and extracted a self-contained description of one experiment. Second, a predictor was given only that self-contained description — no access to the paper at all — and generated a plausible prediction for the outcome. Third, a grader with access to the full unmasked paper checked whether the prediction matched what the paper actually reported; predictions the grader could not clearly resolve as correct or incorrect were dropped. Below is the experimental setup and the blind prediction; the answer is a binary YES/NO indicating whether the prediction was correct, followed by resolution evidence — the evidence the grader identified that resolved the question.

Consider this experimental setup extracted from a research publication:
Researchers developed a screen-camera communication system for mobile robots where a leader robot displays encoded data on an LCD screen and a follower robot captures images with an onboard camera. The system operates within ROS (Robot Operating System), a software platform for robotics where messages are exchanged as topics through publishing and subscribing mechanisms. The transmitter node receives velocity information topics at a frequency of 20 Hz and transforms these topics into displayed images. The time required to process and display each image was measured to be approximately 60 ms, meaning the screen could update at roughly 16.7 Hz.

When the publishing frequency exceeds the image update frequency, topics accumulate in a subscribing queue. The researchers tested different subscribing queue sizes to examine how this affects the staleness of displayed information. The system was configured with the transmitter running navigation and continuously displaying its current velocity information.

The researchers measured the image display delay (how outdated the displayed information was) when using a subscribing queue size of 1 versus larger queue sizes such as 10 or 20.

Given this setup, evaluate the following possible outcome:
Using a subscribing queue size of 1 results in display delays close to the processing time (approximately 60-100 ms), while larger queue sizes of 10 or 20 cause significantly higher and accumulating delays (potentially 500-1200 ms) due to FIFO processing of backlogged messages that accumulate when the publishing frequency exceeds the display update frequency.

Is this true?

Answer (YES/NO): NO